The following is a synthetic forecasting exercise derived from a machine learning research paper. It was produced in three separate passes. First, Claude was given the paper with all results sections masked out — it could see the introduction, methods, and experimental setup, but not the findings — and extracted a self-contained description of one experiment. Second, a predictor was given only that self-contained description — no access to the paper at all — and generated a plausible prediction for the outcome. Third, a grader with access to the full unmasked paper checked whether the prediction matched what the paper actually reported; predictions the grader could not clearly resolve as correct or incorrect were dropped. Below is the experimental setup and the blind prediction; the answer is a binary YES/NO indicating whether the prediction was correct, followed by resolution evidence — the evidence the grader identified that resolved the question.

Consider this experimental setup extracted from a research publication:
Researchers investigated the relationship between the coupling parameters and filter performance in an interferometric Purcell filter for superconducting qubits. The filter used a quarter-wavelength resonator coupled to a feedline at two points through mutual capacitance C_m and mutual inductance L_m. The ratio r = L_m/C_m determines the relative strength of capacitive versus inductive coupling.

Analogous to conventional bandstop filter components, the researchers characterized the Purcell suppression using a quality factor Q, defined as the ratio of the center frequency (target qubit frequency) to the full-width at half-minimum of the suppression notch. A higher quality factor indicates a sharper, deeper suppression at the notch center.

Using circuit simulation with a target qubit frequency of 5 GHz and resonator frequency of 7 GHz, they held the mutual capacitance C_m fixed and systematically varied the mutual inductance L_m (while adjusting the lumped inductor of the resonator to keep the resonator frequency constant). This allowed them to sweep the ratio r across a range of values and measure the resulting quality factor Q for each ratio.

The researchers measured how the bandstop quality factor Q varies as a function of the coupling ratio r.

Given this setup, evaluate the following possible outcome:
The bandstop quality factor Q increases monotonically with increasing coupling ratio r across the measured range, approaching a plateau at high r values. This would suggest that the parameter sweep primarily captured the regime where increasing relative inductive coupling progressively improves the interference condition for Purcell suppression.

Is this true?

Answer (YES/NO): NO